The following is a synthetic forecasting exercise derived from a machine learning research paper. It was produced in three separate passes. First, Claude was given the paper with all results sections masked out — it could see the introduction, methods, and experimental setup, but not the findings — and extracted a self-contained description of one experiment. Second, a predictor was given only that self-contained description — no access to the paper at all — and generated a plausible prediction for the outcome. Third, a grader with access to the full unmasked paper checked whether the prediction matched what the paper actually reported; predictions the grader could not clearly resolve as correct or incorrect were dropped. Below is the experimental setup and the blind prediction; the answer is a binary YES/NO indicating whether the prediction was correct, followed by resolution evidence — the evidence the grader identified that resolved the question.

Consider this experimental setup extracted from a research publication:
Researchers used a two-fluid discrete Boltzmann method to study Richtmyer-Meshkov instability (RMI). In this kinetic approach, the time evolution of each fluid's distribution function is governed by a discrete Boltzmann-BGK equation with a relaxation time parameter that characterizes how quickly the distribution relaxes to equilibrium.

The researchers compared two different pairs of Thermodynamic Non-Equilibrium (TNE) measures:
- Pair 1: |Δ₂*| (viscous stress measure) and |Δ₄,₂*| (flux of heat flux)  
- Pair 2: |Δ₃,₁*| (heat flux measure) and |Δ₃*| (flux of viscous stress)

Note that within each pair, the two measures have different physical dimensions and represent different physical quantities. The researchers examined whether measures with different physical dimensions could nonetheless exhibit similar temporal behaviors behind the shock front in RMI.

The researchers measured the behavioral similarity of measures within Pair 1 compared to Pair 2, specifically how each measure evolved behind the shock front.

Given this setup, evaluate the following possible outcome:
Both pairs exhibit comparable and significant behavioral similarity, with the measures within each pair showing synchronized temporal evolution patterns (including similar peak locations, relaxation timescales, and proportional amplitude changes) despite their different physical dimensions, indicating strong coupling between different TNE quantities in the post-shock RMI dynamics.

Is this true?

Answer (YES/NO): YES